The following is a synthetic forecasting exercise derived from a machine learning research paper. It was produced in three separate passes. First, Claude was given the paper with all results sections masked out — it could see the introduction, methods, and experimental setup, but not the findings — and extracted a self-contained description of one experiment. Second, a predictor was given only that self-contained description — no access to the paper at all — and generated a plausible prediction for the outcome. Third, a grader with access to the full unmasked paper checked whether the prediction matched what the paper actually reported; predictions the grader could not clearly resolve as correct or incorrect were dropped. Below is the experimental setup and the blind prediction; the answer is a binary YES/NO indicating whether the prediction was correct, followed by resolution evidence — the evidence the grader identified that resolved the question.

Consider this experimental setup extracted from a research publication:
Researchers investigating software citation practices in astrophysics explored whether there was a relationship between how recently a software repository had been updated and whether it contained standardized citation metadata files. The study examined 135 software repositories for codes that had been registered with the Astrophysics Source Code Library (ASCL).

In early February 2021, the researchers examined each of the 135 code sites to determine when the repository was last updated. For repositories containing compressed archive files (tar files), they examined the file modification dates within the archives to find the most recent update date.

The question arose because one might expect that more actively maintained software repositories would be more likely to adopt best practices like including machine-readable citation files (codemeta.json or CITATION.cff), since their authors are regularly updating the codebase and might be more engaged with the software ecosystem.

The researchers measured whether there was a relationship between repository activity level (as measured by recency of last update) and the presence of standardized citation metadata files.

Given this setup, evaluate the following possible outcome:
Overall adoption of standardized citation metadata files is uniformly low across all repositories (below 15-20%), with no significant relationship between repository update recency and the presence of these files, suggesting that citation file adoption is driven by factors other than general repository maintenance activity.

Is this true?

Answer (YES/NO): YES